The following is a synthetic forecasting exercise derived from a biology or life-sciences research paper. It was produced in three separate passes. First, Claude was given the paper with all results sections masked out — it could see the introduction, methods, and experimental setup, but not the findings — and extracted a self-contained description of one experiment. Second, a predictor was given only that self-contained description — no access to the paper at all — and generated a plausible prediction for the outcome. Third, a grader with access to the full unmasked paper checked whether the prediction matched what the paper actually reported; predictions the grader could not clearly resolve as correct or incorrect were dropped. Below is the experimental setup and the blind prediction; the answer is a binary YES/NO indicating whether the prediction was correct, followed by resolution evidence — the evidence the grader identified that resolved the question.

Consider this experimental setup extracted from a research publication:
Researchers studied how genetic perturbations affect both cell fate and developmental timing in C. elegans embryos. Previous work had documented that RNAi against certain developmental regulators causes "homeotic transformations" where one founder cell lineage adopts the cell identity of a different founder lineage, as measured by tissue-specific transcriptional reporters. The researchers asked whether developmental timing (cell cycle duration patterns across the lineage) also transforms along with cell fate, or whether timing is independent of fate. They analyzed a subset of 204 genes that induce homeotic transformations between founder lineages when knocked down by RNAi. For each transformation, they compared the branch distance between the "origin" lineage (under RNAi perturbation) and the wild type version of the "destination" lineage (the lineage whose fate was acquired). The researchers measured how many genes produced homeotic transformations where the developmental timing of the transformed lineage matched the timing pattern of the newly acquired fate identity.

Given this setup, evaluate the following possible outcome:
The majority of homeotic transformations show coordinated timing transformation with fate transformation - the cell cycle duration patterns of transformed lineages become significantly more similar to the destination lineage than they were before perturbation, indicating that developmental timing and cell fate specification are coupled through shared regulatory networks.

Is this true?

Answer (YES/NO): NO